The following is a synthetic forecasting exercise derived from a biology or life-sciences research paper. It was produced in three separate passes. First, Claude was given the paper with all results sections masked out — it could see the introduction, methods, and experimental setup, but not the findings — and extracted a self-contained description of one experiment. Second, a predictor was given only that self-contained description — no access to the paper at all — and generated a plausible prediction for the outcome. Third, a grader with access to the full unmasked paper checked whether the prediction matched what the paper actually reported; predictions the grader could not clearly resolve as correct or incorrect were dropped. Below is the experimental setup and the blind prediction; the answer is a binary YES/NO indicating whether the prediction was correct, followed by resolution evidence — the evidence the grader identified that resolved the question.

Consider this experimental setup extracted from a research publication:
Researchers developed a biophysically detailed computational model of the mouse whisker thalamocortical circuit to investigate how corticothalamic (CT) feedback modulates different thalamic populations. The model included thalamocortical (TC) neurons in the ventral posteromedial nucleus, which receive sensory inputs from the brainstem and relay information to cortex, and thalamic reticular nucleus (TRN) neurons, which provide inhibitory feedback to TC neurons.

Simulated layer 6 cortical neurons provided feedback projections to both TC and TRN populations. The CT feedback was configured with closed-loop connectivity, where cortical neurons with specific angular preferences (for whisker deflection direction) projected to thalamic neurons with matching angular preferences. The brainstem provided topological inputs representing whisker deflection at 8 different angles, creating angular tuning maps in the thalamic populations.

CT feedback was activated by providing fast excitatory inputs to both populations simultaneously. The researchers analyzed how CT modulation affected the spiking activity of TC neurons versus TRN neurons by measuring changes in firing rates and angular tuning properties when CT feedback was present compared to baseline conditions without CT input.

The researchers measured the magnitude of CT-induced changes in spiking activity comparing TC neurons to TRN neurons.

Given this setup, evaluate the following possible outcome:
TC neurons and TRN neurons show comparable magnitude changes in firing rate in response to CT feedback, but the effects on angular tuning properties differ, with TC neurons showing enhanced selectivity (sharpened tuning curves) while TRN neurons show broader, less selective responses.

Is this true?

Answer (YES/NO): NO